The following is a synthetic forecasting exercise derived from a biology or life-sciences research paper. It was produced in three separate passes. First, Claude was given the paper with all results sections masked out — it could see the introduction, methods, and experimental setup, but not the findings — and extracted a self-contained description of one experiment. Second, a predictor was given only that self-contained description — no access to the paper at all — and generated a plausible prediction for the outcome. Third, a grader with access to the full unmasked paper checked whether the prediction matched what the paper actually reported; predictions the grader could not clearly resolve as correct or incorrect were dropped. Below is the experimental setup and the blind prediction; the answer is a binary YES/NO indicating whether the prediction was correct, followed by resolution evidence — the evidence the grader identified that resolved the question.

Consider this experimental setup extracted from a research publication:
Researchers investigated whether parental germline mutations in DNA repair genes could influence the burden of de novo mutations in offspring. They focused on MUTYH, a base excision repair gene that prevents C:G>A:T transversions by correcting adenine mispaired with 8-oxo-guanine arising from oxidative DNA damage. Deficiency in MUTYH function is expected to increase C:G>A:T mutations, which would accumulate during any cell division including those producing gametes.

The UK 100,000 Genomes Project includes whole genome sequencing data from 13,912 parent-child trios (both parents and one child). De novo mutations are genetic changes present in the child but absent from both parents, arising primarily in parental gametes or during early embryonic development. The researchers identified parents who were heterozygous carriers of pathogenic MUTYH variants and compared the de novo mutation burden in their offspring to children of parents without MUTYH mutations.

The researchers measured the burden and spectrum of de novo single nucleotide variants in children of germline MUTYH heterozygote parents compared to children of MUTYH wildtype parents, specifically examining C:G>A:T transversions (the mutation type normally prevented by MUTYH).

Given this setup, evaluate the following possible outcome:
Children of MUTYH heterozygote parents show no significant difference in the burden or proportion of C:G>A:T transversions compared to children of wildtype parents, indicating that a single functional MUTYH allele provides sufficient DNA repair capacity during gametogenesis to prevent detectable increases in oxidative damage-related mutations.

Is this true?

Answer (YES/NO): YES